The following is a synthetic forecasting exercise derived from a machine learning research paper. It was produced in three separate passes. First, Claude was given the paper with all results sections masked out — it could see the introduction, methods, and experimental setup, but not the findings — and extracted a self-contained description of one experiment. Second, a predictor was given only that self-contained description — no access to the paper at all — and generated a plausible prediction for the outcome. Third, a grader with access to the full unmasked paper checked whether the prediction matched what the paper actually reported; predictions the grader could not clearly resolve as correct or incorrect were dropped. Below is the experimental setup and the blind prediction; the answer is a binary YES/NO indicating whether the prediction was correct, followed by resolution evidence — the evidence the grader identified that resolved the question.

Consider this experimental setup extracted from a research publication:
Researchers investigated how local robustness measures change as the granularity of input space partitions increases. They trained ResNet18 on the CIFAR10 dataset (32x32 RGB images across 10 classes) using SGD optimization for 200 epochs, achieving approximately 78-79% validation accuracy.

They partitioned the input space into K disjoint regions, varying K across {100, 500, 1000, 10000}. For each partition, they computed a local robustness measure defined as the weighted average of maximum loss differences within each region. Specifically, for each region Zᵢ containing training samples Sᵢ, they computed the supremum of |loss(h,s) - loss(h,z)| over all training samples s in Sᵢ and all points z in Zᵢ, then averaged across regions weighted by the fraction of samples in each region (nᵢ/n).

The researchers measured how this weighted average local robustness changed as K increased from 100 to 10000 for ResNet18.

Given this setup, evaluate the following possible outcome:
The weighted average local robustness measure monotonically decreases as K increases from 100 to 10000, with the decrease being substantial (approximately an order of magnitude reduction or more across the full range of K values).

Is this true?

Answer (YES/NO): NO